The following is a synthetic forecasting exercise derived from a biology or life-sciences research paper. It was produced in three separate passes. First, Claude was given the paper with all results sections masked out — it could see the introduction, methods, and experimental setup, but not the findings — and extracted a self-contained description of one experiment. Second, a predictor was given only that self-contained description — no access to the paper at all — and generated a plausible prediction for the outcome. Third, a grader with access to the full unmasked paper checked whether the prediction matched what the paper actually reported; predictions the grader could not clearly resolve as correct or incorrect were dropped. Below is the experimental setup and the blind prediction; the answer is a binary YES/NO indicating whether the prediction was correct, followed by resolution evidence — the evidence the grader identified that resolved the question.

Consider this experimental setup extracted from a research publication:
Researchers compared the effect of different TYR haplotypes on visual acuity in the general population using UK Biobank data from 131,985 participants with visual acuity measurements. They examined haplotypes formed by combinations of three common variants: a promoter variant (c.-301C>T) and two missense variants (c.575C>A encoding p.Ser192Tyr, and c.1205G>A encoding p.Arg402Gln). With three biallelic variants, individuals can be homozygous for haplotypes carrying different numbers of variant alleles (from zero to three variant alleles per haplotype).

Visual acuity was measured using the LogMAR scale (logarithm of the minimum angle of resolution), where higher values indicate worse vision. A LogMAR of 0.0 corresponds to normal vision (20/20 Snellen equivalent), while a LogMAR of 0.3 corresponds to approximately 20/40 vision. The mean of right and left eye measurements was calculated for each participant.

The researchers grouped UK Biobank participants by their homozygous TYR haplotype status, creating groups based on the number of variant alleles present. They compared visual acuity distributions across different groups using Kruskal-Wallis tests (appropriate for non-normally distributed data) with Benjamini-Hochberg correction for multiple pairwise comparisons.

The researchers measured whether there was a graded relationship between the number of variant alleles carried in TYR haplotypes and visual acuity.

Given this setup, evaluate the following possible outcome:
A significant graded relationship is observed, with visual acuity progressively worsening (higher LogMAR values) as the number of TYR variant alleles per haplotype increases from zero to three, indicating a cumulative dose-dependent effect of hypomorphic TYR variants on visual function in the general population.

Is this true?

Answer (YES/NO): NO